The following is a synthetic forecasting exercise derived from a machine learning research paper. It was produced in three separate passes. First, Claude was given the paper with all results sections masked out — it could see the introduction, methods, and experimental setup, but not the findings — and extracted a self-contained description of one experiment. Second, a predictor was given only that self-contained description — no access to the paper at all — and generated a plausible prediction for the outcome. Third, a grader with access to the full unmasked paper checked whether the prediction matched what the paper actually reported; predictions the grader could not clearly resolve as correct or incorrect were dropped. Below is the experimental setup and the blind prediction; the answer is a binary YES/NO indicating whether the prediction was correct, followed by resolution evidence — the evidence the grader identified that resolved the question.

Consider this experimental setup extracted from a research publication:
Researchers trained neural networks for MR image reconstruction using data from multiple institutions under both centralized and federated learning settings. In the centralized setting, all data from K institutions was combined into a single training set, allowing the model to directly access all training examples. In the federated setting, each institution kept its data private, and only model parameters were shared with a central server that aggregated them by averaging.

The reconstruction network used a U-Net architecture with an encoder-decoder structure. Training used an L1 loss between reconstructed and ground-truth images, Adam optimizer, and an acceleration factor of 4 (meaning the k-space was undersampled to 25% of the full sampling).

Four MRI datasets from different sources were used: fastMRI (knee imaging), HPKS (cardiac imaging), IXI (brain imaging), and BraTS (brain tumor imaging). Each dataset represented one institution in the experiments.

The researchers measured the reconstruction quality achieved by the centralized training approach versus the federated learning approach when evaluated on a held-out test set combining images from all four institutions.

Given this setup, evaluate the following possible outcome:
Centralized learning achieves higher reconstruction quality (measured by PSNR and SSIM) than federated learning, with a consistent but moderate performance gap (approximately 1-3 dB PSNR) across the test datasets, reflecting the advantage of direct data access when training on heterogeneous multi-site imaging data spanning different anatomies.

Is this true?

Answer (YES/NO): NO